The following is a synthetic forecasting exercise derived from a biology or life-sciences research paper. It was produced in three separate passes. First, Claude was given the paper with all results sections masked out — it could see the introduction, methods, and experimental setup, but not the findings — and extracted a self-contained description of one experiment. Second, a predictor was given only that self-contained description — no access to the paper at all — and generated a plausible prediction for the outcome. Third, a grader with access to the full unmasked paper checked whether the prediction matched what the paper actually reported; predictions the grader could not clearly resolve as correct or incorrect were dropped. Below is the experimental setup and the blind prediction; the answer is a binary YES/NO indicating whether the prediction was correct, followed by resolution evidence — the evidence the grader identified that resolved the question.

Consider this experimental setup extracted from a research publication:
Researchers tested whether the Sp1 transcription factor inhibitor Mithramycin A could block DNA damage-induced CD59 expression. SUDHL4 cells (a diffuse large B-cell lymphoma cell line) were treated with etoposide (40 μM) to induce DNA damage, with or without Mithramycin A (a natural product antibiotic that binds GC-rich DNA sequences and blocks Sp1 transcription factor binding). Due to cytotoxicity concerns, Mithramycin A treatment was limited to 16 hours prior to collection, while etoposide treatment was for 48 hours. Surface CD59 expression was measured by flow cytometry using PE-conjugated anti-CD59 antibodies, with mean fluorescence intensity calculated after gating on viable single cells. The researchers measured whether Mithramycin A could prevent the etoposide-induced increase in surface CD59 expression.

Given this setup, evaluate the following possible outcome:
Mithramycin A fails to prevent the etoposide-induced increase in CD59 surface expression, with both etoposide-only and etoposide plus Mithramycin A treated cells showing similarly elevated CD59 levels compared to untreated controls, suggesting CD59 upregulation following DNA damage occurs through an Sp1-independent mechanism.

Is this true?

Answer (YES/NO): NO